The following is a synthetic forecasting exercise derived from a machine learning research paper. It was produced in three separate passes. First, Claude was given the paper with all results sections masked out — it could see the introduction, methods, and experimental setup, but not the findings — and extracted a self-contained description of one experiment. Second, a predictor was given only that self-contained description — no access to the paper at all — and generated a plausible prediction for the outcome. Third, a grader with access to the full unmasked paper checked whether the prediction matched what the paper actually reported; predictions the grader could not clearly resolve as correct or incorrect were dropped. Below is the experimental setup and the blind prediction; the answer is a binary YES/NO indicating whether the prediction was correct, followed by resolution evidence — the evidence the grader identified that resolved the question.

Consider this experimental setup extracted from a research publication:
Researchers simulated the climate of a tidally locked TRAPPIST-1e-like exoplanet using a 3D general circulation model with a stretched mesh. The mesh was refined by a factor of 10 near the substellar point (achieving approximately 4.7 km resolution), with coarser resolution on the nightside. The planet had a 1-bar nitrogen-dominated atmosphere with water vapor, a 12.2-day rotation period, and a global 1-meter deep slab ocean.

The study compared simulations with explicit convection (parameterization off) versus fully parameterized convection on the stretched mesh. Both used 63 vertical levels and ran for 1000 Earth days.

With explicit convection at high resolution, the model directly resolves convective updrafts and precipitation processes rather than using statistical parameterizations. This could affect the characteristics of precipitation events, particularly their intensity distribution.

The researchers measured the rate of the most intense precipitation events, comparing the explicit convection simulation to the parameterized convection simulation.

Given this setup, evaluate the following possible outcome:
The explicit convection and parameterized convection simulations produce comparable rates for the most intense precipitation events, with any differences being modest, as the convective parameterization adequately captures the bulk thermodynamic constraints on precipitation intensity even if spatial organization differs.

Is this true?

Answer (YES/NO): NO